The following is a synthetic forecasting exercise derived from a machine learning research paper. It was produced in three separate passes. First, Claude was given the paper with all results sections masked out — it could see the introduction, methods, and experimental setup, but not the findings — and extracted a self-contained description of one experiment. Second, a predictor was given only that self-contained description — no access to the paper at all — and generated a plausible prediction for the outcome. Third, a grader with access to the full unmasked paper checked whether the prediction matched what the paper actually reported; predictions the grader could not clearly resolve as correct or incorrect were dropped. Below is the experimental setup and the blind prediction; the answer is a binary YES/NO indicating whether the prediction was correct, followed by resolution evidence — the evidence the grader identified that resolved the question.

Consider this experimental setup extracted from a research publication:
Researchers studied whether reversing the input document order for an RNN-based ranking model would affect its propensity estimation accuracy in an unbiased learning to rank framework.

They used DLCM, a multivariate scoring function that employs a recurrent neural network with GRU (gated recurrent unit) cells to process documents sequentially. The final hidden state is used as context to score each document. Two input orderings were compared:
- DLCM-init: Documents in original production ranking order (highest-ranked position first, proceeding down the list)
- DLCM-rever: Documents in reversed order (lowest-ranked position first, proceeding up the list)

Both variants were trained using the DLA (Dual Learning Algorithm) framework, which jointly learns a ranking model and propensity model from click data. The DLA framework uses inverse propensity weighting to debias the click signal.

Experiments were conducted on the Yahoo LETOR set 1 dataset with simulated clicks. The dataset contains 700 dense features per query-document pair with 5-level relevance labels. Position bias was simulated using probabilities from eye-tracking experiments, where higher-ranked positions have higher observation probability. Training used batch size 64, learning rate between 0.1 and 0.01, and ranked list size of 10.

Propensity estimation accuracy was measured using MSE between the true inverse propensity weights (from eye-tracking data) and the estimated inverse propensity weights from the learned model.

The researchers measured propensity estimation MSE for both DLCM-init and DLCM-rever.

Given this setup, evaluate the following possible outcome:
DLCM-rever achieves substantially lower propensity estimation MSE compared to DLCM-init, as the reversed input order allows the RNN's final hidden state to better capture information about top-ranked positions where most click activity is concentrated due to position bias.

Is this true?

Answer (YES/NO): NO